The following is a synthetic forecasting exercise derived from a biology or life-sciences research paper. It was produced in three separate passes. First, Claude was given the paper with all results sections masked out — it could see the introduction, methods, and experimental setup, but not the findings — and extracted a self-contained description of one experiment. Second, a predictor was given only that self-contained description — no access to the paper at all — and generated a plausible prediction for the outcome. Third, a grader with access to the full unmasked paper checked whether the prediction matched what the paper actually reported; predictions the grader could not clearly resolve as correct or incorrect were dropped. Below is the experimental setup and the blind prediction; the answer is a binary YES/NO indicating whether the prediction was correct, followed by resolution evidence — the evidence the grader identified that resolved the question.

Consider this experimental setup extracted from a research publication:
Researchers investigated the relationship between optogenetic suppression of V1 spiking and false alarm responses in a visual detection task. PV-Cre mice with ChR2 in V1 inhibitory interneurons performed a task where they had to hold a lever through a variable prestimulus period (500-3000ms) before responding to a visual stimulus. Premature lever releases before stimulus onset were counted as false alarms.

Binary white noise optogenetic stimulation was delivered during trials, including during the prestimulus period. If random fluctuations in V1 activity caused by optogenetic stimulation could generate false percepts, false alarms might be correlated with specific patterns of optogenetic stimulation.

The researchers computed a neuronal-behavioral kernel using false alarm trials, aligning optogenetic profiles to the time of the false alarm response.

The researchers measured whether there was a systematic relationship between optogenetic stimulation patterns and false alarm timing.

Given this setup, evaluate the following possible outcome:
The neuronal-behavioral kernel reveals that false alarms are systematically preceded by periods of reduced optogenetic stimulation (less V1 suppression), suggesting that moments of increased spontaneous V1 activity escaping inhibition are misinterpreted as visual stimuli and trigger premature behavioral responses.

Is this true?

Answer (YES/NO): NO